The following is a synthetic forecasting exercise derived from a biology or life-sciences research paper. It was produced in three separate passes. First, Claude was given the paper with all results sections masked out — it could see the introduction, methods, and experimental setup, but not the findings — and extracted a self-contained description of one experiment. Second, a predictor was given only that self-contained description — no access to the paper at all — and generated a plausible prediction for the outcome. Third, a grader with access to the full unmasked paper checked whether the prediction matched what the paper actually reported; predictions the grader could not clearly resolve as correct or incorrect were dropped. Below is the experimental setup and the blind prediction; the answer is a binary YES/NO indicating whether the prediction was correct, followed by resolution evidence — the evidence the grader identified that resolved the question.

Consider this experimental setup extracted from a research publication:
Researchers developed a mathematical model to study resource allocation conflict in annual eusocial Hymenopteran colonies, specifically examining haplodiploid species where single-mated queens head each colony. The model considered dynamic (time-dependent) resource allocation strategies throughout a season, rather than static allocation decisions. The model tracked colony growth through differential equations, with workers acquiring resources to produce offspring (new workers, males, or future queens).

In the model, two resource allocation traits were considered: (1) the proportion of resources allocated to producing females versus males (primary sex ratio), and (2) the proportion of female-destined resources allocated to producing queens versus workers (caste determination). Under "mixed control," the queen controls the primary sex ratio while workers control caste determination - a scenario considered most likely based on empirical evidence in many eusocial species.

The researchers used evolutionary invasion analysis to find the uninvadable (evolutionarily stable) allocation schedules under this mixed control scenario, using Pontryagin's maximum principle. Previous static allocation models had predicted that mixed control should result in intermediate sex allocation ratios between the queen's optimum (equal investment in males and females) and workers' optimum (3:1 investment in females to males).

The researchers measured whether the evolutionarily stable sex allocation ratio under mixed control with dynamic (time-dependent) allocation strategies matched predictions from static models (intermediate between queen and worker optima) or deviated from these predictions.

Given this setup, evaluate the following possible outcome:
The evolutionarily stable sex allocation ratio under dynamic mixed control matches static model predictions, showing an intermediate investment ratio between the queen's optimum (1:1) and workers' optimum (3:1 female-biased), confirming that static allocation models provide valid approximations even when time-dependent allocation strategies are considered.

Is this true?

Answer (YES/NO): NO